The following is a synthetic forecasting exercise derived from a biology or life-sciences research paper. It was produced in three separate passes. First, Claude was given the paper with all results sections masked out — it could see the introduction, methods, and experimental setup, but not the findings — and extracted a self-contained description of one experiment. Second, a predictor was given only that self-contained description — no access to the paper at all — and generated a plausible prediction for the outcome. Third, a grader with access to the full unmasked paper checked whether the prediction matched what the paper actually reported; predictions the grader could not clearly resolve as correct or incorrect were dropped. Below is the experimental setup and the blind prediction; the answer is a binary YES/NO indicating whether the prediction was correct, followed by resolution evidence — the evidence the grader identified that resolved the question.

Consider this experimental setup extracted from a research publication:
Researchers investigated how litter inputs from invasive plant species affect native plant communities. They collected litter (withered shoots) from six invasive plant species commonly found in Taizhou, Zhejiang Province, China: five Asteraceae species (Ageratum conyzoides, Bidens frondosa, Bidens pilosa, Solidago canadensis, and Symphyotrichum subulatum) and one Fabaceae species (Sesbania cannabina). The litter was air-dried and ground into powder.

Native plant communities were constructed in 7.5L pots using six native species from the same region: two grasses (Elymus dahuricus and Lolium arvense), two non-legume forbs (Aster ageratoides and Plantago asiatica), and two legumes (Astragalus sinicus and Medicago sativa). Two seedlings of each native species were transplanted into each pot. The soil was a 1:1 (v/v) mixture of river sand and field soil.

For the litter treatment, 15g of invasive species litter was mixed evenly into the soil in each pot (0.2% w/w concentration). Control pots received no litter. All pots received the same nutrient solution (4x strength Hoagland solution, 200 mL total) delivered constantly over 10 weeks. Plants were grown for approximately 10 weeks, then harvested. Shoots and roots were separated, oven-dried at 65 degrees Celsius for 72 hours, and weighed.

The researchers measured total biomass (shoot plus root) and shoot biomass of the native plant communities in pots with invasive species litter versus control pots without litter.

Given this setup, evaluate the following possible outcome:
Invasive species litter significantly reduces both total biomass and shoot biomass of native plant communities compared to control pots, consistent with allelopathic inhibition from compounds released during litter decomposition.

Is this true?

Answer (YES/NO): NO